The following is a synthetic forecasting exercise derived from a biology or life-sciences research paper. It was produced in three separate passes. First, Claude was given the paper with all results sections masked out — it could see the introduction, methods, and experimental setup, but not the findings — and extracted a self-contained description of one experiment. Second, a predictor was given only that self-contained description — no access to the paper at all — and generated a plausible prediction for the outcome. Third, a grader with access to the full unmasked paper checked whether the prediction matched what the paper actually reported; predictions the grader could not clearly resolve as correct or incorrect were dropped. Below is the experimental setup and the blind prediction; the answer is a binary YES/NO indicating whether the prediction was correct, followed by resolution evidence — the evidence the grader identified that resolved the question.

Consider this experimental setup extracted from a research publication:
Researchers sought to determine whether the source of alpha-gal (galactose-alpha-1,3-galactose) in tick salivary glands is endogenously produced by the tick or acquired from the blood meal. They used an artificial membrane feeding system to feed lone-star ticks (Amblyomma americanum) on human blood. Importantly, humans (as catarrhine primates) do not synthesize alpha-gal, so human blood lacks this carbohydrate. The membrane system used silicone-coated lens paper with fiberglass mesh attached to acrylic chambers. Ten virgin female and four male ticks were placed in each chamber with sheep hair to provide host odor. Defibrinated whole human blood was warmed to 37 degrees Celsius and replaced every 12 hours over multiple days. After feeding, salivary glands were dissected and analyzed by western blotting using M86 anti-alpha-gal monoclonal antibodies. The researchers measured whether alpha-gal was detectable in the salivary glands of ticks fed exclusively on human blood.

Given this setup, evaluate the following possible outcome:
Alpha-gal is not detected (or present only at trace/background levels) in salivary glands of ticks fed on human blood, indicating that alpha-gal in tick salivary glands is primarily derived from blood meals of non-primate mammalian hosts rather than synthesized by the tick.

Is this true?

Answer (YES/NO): NO